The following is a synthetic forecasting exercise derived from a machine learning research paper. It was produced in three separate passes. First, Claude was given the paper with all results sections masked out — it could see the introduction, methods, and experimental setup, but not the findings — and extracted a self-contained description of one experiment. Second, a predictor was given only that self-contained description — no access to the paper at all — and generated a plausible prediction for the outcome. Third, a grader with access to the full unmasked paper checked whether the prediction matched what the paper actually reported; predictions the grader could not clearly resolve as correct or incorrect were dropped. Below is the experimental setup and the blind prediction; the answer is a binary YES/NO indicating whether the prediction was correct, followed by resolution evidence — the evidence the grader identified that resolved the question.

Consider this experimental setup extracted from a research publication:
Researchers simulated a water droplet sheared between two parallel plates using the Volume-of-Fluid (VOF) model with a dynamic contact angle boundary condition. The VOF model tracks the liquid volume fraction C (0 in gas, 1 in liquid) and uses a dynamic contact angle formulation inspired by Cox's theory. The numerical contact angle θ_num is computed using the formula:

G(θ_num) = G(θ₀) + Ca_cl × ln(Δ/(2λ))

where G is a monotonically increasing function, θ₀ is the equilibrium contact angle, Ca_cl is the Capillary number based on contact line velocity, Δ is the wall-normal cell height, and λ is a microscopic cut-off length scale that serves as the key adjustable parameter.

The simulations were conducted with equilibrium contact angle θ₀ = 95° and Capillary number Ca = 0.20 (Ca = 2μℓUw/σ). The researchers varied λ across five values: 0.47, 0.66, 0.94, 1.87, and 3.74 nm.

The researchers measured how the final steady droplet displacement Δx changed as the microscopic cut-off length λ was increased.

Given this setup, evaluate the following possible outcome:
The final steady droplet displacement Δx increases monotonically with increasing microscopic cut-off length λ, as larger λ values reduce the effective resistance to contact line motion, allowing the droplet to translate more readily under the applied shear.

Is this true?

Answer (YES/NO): NO